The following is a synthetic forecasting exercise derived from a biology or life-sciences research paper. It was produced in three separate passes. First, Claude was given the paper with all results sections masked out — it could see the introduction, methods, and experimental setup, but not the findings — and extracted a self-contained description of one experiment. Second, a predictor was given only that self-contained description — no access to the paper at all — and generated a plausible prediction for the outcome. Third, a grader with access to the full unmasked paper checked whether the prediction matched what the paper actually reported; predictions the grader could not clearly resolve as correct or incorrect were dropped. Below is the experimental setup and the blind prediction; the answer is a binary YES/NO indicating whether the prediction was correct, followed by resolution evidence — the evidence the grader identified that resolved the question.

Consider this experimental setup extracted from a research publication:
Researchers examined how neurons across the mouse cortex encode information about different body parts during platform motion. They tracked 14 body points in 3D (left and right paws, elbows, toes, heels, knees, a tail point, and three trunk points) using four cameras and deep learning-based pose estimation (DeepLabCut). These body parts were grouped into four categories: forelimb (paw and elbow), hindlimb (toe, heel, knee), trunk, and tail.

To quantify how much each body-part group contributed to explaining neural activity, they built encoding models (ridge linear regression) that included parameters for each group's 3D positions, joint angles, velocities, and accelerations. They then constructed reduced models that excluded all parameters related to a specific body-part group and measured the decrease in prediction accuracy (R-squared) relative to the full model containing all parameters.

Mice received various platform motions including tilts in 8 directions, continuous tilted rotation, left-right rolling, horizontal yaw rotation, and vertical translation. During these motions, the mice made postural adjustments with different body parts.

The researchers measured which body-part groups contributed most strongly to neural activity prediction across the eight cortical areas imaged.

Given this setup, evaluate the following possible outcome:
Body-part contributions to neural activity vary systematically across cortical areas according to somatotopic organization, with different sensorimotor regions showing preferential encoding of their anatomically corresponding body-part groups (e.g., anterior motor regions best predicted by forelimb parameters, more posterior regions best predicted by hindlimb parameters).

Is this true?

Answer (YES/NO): NO